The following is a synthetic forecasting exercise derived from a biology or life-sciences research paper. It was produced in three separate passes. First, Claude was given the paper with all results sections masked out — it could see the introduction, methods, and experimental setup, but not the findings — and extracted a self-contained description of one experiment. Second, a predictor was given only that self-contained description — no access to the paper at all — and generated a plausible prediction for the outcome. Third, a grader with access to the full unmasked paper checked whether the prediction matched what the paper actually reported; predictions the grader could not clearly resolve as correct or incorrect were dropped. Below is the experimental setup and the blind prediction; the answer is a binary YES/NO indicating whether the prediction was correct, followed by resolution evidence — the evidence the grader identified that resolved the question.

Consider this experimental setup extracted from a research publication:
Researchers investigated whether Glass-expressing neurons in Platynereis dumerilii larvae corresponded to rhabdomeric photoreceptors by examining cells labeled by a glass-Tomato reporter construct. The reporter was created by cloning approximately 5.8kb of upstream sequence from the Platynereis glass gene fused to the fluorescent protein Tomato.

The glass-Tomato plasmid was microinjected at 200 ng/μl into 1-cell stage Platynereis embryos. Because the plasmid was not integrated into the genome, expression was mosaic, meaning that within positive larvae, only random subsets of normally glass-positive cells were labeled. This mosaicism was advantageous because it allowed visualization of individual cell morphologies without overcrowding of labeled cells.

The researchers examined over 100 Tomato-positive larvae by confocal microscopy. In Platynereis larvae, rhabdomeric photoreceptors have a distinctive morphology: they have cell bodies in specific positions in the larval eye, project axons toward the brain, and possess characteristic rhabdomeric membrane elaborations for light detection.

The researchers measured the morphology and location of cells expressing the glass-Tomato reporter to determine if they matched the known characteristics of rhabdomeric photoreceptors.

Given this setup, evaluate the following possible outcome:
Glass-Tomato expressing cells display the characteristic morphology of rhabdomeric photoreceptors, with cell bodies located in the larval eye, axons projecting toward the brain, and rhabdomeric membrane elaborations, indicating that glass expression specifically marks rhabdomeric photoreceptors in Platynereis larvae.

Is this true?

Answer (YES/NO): NO